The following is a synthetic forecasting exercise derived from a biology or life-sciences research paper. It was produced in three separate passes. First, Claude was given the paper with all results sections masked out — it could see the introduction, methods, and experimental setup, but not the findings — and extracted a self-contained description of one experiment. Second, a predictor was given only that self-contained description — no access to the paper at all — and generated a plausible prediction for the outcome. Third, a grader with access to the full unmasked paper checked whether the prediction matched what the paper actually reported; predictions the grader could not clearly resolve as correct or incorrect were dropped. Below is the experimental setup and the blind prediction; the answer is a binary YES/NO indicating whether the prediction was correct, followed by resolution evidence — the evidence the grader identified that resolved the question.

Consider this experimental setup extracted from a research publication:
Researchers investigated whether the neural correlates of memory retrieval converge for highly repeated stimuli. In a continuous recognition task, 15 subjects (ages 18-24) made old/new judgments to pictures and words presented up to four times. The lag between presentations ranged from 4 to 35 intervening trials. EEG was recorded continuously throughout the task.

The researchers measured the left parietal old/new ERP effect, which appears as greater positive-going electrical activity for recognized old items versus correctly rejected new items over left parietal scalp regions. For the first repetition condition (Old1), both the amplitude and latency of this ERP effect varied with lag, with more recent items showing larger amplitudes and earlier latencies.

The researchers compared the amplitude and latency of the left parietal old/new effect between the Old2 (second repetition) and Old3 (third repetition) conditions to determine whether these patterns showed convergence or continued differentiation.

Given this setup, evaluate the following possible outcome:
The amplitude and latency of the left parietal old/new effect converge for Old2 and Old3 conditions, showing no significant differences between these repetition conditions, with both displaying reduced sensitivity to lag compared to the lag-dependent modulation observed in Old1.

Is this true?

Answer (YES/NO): YES